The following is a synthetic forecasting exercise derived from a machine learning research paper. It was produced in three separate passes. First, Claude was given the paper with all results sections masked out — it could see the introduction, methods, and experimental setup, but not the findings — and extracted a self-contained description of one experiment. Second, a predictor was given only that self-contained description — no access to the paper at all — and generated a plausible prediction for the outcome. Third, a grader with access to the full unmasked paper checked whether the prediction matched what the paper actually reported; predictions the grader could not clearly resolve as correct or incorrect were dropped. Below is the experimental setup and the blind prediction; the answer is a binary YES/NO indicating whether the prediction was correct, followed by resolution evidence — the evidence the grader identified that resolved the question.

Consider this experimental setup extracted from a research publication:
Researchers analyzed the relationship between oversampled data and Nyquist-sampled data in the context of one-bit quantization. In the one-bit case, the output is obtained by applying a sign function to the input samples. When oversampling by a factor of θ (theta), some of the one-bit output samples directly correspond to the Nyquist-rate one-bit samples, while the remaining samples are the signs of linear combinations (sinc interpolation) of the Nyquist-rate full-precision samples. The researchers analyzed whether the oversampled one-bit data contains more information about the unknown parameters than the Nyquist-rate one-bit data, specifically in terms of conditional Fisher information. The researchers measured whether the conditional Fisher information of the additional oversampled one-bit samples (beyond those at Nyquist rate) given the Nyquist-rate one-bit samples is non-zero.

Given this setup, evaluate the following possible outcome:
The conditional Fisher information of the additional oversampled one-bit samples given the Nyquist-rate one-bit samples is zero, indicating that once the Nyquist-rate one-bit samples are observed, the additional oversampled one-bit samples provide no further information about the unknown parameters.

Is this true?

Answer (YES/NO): NO